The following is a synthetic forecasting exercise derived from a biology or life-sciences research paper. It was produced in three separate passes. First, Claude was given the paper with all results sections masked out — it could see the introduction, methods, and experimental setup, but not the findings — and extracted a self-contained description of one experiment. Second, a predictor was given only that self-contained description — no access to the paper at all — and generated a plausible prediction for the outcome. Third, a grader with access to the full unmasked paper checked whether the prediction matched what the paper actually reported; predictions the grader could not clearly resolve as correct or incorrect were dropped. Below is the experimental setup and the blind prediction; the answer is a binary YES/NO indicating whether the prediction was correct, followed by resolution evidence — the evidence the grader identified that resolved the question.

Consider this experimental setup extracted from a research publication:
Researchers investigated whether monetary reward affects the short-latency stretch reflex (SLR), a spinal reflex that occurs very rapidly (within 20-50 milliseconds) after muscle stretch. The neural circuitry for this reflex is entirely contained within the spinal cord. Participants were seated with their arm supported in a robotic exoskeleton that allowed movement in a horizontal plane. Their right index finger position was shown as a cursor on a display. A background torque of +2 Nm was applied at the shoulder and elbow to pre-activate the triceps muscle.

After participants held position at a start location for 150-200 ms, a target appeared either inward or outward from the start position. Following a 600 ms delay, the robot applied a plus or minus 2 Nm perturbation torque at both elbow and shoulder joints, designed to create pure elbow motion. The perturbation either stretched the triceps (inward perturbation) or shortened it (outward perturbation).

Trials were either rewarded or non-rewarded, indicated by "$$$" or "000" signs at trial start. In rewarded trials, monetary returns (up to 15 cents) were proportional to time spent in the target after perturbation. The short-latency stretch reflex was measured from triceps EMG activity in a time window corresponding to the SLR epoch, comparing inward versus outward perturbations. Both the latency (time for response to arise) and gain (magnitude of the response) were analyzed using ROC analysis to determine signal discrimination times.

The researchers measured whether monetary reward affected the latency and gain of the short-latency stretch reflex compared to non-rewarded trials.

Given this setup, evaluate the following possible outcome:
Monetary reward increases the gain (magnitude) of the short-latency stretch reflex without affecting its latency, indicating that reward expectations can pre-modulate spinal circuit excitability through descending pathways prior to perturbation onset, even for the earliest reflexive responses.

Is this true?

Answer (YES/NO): NO